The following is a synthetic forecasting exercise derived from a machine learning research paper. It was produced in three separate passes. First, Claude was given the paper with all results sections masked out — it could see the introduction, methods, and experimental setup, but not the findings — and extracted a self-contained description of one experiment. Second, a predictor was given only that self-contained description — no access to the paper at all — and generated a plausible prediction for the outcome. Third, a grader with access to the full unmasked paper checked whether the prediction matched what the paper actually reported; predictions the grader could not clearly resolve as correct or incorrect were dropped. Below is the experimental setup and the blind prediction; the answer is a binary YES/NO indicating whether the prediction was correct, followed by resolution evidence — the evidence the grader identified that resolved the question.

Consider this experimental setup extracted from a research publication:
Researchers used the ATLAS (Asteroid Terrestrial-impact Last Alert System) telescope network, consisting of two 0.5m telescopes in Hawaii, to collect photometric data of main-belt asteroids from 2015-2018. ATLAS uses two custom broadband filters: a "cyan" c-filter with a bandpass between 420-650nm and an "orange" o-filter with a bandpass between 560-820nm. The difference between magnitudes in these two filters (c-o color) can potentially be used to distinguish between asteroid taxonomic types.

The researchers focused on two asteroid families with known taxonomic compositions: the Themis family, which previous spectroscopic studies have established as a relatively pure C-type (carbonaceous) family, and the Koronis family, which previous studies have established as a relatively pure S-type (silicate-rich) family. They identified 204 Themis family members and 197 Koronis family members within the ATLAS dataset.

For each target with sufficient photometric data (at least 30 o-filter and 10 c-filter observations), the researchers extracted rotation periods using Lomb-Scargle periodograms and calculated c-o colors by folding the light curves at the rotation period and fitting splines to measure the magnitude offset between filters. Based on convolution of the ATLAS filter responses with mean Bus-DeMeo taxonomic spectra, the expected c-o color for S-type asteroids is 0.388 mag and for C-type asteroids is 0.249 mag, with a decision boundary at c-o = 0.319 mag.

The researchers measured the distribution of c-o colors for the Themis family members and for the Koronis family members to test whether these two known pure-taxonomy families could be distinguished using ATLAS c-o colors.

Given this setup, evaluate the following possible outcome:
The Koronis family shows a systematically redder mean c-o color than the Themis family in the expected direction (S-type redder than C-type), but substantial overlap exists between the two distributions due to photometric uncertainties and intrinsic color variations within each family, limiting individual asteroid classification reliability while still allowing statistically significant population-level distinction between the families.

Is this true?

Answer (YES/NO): NO